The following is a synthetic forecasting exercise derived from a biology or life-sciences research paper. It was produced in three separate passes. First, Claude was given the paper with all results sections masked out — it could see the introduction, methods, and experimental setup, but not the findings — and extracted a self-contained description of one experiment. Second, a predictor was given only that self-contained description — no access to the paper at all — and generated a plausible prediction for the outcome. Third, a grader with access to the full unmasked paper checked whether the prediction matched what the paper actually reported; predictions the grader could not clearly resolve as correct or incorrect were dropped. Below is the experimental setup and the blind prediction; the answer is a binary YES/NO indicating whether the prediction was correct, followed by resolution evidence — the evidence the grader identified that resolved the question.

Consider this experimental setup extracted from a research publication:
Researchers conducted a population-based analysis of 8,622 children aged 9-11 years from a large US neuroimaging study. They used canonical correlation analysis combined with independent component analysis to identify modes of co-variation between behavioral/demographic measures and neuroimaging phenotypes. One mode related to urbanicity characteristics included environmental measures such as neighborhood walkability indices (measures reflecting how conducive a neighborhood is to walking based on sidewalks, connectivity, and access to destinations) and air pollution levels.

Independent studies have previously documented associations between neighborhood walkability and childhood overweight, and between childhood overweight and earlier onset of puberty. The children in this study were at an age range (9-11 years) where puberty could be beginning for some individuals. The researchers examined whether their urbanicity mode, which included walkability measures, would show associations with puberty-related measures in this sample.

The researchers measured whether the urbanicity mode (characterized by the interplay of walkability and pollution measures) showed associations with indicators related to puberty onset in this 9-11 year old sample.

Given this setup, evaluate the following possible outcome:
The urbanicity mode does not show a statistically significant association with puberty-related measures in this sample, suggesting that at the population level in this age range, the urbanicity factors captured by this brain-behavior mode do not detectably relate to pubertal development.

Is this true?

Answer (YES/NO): NO